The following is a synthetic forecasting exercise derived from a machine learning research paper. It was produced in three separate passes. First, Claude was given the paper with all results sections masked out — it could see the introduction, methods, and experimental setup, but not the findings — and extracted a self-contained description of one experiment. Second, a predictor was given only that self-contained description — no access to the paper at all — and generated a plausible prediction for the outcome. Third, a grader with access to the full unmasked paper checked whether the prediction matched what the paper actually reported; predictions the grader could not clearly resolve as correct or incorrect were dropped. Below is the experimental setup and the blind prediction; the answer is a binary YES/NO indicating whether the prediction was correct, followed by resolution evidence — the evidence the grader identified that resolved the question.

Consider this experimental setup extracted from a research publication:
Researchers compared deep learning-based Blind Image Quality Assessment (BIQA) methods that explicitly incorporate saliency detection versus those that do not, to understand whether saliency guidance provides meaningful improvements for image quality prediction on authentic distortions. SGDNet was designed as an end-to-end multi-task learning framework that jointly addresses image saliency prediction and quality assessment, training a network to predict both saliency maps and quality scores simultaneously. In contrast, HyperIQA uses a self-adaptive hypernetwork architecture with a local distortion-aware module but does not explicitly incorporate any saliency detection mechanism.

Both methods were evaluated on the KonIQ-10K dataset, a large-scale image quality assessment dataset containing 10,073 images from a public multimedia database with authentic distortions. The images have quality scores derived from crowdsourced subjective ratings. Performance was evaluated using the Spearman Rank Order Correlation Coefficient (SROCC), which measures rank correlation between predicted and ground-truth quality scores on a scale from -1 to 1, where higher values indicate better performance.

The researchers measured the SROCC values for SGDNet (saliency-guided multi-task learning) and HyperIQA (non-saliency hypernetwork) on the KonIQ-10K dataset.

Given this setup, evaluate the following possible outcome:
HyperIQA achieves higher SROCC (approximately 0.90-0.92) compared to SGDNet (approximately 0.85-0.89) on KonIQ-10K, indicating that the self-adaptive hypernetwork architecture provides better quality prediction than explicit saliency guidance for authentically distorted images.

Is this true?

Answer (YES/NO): NO